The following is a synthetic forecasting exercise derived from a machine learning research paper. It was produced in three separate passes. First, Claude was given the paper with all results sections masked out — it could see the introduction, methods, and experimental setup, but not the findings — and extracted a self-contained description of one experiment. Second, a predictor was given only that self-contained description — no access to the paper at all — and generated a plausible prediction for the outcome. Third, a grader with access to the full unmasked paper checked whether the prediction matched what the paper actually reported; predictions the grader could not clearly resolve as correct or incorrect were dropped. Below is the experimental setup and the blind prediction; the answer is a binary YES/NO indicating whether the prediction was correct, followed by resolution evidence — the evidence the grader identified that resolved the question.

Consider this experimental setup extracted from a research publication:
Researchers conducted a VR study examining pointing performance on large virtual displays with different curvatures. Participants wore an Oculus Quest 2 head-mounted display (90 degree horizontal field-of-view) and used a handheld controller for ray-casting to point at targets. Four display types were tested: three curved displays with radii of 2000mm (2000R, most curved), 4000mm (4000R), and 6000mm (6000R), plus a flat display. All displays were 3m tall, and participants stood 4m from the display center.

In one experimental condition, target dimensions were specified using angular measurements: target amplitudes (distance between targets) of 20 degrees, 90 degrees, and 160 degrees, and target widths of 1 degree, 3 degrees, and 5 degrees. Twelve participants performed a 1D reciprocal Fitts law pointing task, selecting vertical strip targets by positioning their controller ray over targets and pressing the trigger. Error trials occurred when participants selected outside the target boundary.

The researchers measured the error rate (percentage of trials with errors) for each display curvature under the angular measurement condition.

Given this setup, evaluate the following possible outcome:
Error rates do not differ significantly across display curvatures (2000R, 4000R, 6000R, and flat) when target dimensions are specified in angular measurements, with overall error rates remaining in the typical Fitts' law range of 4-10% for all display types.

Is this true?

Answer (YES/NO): NO